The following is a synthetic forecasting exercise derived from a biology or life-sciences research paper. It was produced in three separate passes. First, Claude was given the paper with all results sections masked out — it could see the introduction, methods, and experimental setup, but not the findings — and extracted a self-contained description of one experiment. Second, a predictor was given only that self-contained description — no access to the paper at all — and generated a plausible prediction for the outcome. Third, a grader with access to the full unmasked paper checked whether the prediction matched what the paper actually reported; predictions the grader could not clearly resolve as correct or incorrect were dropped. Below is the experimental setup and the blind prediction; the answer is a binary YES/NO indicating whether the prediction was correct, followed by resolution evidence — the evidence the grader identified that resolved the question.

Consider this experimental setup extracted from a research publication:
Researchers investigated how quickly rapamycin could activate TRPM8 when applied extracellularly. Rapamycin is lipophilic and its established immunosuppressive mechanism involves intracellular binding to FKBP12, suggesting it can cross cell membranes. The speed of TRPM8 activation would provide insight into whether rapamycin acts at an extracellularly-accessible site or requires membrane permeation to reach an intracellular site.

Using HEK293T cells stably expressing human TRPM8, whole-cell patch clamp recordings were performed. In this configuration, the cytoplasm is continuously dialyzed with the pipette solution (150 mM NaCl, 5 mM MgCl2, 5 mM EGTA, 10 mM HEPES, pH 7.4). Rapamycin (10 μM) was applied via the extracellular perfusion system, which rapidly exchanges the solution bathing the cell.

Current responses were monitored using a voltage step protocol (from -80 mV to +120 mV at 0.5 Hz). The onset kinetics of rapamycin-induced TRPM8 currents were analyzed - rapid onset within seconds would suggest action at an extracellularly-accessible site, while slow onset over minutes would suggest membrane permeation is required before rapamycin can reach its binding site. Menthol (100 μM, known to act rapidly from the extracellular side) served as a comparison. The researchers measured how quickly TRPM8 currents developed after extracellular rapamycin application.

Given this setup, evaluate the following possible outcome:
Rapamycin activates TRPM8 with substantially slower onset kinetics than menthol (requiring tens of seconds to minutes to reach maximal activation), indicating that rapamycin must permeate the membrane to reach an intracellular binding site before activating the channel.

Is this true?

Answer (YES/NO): NO